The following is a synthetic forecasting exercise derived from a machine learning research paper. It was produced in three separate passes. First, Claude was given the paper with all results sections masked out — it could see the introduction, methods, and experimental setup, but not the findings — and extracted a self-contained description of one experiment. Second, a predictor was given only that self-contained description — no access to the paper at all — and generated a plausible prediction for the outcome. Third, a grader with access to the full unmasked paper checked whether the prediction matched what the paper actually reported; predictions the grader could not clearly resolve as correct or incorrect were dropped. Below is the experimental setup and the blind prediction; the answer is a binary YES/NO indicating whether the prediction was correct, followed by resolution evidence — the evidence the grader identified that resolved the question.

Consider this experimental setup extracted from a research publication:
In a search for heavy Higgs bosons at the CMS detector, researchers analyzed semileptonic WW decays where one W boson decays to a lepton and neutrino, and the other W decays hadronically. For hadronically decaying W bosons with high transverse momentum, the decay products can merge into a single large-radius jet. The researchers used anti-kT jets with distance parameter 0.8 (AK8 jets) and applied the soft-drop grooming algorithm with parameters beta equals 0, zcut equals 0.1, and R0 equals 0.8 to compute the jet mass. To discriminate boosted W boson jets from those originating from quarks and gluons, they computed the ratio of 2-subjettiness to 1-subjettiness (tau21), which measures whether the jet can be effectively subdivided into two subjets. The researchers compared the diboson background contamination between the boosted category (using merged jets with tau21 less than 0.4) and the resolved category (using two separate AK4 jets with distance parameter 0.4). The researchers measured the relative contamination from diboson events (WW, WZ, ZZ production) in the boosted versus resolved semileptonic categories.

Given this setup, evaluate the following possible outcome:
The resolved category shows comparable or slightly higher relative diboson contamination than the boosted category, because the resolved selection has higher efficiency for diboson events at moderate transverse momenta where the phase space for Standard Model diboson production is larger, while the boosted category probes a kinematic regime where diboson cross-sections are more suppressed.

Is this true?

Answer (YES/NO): NO